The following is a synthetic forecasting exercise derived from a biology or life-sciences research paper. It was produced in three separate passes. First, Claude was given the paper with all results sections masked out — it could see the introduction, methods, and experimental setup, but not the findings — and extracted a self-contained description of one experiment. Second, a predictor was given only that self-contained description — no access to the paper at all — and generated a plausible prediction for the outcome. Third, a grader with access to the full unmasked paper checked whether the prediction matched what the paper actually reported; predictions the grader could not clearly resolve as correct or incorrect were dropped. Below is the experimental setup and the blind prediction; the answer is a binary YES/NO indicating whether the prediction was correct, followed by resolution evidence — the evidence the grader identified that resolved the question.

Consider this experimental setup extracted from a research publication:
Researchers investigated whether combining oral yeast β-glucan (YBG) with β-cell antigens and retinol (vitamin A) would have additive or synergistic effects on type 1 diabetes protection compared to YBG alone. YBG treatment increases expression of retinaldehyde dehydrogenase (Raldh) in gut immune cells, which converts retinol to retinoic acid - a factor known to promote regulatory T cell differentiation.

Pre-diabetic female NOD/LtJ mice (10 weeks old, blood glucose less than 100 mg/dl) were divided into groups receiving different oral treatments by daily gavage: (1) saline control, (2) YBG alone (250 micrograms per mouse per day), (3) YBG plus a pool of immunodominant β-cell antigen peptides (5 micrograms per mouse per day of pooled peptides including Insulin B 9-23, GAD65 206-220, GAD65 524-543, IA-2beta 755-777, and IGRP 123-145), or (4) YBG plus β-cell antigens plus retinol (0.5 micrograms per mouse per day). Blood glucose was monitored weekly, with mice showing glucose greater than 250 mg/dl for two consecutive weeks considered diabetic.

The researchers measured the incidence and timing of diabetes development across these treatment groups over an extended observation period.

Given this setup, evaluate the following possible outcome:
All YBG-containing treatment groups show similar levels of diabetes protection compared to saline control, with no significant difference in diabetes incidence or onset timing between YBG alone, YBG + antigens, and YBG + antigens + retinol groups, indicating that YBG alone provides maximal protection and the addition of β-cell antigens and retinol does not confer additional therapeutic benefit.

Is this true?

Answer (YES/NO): NO